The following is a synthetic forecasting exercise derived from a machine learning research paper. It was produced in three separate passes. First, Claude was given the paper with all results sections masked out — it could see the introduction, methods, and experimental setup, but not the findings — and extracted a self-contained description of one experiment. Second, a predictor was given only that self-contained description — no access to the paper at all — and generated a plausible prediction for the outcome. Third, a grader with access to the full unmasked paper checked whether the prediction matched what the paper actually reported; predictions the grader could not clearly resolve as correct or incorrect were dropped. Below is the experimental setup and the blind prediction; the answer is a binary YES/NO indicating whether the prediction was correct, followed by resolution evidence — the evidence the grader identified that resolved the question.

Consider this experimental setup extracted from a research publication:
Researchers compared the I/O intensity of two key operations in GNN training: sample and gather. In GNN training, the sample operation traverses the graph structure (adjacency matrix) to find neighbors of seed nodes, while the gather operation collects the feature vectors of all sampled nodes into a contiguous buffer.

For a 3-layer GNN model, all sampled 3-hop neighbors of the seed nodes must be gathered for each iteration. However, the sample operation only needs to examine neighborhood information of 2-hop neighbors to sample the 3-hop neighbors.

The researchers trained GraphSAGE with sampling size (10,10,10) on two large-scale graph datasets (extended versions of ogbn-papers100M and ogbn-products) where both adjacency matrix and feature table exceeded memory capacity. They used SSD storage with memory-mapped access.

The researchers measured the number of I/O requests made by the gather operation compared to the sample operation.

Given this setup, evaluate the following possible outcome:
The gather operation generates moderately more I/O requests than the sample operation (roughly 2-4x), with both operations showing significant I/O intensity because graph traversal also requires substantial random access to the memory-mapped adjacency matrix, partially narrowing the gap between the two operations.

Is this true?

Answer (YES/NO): NO